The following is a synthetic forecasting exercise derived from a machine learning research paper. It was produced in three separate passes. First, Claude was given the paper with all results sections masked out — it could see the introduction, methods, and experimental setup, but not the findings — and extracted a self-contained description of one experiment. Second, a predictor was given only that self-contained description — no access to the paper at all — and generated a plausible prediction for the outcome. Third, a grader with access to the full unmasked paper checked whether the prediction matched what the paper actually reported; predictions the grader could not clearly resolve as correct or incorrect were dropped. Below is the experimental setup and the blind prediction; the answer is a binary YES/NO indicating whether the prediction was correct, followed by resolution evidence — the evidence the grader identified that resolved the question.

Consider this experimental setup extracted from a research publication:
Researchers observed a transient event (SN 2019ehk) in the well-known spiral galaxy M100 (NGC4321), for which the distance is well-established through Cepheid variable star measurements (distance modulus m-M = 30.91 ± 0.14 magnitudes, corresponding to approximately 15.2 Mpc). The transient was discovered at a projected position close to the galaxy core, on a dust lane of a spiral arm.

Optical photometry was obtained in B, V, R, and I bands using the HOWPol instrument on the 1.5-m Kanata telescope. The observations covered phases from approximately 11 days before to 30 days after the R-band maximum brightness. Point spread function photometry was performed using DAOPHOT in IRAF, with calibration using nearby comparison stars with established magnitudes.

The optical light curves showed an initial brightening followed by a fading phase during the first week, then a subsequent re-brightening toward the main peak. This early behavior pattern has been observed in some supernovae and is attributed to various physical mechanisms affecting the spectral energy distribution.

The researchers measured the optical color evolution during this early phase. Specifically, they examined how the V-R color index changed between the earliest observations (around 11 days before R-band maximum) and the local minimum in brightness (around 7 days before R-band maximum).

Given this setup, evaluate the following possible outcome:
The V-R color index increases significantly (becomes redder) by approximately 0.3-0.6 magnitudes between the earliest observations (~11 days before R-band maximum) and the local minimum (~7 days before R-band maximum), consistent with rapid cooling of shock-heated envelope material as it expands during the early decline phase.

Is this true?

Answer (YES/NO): YES